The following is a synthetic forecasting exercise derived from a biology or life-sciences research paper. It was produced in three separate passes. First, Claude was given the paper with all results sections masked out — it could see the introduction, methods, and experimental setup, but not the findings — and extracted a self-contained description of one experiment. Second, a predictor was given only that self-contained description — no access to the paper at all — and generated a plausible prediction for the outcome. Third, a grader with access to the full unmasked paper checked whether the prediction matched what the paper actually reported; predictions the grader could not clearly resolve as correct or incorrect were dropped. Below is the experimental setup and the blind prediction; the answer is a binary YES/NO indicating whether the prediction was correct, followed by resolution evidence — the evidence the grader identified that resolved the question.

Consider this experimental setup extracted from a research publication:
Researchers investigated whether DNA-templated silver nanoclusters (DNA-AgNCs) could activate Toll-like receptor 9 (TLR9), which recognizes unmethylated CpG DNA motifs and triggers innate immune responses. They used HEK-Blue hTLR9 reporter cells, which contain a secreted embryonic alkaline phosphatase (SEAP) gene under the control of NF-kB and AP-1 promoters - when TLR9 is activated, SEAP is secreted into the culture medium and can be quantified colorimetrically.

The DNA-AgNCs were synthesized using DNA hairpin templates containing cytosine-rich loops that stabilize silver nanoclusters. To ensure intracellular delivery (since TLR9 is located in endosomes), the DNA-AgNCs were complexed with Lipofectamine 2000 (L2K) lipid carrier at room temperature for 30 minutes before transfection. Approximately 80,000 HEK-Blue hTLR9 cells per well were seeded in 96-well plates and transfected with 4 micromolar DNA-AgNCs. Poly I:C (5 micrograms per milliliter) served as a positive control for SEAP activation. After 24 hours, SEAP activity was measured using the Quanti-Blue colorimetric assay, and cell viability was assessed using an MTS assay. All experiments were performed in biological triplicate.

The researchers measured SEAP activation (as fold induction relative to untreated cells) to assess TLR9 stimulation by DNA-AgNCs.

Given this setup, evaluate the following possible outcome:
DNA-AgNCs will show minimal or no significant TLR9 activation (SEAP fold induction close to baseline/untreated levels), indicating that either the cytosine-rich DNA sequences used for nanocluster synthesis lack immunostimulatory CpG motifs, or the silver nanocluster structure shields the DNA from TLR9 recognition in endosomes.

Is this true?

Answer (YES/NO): YES